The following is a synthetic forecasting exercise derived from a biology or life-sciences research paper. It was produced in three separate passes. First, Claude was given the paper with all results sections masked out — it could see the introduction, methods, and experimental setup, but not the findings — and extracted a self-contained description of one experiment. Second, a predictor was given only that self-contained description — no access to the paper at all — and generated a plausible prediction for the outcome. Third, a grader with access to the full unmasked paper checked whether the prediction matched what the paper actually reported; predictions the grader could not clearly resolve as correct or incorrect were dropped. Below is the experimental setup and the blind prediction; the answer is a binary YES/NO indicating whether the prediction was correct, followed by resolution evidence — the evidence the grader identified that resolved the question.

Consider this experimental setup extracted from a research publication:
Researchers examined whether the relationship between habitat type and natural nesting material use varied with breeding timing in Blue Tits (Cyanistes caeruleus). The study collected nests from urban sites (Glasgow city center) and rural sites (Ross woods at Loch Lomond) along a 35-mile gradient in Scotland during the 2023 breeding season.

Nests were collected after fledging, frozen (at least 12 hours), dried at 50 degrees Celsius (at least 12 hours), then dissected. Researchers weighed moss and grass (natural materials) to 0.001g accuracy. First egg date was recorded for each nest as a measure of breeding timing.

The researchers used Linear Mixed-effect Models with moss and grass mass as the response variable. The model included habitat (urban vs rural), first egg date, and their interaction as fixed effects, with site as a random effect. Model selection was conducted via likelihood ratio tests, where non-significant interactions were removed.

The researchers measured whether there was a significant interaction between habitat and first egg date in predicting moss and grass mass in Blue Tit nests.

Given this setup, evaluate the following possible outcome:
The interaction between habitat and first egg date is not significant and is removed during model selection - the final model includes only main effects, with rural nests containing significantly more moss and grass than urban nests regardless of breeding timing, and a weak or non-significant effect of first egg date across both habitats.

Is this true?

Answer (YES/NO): NO